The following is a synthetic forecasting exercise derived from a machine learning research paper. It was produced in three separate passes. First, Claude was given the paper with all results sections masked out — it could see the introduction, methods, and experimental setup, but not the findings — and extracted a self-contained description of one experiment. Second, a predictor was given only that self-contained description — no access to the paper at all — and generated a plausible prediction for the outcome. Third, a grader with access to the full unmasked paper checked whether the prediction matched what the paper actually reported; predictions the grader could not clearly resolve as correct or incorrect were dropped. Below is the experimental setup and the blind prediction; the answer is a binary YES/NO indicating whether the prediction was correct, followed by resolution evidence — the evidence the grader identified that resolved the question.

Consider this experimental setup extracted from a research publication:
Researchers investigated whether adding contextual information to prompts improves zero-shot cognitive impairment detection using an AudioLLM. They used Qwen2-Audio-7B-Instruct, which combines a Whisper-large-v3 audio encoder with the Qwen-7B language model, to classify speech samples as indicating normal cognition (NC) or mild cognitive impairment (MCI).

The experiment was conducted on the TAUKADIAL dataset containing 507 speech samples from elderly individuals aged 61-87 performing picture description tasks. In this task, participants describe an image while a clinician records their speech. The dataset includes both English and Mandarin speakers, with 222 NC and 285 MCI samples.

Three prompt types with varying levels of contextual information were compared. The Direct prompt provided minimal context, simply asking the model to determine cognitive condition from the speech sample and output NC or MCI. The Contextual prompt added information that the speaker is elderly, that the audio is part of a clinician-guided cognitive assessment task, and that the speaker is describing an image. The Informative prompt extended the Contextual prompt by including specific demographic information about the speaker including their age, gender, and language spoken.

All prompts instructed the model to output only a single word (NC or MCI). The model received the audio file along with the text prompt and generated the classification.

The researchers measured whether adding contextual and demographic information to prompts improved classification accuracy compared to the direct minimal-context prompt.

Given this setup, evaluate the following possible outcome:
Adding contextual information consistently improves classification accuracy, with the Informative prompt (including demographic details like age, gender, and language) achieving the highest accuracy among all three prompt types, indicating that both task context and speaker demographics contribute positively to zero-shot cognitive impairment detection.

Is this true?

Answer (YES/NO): NO